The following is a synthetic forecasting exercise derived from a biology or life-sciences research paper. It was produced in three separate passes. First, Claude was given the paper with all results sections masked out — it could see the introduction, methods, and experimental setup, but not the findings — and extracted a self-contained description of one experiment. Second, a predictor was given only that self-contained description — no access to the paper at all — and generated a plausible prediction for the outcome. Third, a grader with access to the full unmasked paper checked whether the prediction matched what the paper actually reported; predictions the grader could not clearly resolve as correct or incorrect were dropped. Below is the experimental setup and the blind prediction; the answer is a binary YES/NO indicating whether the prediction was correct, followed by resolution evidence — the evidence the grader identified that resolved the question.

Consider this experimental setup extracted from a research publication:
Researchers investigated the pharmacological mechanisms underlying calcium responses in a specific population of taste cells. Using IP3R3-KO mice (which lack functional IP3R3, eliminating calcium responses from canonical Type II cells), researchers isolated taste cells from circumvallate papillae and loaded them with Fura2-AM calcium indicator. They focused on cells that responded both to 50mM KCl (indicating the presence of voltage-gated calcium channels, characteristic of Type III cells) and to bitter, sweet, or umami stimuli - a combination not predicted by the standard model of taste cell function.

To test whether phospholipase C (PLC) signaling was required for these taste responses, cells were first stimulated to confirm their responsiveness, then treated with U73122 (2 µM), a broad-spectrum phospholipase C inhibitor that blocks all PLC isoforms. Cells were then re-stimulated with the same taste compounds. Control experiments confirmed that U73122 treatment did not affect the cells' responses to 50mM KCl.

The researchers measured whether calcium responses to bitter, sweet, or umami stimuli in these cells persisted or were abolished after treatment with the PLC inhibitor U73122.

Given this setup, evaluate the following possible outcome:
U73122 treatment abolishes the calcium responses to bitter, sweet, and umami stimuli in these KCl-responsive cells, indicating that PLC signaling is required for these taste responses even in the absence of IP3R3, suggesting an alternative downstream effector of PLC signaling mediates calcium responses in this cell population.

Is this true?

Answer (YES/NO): YES